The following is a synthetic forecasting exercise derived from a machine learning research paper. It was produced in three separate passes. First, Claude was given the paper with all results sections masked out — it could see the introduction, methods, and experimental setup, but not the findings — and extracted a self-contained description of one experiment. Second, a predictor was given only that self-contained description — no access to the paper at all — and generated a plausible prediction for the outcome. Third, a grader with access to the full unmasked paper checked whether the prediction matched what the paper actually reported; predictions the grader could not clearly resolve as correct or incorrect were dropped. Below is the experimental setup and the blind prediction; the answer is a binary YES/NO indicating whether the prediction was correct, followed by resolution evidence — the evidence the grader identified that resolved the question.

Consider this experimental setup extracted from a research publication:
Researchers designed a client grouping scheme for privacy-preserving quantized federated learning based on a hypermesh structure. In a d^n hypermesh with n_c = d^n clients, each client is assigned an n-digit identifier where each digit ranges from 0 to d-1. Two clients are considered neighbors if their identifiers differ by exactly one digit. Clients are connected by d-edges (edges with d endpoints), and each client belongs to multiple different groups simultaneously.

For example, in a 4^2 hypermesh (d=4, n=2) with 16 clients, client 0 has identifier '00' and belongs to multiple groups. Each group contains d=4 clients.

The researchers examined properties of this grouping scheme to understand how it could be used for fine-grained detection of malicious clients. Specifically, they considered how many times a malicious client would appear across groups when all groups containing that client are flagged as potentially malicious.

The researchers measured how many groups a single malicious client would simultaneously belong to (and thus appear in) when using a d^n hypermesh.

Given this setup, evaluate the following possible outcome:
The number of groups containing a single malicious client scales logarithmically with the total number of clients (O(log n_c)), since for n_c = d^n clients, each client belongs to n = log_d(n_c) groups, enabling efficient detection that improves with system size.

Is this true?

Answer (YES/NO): YES